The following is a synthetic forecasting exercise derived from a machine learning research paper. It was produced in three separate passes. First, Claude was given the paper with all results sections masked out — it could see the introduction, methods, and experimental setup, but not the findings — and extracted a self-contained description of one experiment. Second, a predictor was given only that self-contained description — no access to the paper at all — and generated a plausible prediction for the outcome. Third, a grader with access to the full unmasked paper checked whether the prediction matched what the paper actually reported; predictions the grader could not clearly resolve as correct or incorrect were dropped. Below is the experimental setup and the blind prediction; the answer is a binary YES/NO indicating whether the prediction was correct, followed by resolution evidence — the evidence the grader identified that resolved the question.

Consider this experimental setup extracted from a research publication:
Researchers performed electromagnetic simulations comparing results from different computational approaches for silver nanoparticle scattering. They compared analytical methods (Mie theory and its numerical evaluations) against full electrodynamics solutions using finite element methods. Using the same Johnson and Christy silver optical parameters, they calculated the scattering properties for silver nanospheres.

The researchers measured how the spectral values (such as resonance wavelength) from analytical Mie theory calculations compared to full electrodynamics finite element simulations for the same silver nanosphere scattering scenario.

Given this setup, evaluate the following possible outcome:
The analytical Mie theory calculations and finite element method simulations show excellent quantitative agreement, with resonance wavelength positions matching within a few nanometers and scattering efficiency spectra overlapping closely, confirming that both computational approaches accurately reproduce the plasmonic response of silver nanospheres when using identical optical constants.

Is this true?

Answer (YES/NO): YES